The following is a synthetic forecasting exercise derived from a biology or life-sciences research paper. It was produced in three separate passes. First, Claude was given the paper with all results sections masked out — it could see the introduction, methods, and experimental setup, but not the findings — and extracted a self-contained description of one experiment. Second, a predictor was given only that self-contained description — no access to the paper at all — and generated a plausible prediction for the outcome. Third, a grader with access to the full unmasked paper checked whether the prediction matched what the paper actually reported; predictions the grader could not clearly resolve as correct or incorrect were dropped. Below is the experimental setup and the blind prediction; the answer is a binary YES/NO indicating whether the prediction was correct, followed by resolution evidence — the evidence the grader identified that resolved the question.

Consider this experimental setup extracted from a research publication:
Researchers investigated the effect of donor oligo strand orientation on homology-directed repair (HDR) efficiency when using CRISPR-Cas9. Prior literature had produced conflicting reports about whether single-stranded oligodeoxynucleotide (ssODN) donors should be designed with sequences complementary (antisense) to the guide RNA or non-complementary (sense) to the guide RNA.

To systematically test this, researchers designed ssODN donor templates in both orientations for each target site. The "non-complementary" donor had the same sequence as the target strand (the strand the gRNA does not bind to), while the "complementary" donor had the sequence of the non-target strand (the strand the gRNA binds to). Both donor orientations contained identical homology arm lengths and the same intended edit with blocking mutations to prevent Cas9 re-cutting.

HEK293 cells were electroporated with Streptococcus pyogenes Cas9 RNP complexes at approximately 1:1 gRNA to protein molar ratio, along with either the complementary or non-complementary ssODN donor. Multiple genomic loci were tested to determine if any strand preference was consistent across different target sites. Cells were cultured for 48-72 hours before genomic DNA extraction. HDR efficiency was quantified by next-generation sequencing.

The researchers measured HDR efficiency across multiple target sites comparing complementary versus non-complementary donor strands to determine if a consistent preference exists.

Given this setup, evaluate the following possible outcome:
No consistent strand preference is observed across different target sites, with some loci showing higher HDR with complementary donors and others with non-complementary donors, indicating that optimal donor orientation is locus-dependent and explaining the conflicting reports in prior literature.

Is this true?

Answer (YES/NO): YES